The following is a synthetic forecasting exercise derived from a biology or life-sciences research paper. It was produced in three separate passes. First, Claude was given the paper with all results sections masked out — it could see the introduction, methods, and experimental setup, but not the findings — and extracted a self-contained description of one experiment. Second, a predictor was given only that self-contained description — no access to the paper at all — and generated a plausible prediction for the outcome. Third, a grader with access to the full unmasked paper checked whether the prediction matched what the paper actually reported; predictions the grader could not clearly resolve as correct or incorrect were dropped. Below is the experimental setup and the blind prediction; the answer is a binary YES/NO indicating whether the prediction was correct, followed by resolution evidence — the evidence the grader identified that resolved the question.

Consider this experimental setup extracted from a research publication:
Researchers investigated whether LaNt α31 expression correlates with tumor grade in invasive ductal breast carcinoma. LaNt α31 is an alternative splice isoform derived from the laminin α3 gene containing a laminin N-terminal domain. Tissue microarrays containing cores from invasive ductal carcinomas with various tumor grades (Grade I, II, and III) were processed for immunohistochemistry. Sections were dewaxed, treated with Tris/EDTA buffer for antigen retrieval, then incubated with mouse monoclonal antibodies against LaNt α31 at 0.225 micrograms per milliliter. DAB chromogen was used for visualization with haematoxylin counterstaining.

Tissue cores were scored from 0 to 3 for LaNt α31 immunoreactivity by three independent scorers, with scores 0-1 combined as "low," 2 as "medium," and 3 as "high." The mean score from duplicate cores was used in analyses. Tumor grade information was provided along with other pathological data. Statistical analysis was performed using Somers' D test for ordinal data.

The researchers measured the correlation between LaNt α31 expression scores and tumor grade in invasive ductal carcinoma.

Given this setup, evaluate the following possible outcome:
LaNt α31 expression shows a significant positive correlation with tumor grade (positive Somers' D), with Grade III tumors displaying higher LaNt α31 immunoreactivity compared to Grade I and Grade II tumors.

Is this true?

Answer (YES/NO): NO